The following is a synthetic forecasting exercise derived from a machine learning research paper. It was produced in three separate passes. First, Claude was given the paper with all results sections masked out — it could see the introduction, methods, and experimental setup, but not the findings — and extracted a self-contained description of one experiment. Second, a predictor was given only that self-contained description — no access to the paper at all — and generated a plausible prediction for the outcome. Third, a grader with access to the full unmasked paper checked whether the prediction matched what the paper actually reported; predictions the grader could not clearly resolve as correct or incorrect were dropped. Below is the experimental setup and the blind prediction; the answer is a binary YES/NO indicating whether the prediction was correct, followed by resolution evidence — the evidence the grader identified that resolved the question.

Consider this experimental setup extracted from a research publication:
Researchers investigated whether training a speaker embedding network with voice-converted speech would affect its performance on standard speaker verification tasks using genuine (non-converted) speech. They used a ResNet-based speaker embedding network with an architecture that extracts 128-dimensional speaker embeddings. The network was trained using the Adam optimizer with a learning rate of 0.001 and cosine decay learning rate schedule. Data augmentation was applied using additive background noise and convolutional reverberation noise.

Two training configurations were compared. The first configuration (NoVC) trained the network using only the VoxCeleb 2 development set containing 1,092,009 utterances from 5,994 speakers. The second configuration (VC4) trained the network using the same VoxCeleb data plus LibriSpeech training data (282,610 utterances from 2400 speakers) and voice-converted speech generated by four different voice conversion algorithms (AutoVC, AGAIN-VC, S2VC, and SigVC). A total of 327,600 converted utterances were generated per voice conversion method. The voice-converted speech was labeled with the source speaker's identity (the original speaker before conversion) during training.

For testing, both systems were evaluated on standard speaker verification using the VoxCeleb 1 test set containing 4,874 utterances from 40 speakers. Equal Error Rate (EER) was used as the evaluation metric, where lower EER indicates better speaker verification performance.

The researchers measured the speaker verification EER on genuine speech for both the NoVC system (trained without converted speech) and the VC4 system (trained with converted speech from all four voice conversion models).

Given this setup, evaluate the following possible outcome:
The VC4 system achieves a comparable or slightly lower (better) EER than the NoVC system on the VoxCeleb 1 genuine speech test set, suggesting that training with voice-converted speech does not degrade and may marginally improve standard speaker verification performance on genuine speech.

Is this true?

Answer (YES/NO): NO